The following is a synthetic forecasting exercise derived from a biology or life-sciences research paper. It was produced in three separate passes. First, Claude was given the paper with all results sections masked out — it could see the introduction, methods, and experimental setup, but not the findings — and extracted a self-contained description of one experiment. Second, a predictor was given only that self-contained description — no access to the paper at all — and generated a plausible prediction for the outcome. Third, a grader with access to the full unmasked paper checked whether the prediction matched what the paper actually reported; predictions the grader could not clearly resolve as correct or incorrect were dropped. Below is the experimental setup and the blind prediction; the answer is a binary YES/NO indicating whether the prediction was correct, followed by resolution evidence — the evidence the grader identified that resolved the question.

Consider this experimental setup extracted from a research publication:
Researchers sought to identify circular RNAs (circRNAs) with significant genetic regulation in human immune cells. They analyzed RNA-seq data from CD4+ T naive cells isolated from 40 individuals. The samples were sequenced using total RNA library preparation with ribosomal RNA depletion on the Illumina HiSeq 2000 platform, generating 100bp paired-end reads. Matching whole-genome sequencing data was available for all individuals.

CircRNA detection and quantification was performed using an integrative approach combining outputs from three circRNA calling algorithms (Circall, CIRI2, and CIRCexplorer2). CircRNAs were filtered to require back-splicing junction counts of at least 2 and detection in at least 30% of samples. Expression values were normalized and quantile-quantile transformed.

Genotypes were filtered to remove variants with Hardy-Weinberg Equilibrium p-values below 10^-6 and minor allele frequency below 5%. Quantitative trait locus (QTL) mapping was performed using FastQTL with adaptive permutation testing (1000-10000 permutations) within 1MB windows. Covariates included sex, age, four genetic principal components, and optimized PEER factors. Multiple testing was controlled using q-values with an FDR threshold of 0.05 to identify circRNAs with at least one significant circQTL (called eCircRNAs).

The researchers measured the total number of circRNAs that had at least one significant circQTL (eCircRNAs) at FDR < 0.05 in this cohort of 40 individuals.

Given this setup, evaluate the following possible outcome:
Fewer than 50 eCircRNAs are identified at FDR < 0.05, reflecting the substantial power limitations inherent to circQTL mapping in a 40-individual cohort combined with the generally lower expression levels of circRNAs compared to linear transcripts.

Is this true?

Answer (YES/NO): NO